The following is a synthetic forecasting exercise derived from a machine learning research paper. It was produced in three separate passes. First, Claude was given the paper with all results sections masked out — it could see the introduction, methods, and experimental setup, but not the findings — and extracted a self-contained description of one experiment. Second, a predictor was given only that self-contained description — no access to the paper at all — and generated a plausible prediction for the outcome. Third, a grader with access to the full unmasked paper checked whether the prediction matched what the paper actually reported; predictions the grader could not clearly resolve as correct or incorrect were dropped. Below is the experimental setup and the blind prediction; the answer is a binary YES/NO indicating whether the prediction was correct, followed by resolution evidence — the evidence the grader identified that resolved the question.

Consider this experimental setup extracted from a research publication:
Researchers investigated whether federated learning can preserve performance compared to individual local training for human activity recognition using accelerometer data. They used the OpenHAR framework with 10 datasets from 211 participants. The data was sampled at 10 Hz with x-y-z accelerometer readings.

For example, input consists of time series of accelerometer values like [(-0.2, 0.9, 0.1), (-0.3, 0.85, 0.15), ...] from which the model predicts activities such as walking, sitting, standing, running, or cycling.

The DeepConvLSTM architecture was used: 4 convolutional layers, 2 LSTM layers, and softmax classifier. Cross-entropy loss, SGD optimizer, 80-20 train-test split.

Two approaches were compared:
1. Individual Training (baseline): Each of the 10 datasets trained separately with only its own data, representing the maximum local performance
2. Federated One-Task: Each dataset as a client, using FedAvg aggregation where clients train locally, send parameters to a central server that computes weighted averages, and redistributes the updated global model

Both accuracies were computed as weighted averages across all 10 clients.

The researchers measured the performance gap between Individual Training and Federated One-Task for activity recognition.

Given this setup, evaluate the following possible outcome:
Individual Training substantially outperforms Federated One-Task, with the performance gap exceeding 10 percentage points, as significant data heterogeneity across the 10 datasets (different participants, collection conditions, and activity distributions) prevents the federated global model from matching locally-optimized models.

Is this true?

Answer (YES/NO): YES